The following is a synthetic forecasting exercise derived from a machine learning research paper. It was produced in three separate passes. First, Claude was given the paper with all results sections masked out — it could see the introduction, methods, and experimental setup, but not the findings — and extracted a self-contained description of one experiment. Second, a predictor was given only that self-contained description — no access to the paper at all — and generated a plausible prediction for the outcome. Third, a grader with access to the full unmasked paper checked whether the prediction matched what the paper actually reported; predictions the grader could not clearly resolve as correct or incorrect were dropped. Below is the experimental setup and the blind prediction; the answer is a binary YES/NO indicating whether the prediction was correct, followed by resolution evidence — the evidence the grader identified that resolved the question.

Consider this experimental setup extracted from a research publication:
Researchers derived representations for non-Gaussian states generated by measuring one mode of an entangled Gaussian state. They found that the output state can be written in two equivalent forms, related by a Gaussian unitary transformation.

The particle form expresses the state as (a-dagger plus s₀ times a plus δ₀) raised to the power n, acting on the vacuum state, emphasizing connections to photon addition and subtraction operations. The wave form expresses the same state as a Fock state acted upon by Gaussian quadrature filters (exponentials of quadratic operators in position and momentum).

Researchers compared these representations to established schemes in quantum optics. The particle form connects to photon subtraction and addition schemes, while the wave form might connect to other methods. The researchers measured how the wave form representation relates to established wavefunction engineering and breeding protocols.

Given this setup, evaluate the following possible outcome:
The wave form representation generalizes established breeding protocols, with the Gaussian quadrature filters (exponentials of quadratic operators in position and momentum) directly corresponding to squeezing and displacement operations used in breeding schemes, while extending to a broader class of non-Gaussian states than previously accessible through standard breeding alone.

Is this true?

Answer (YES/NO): NO